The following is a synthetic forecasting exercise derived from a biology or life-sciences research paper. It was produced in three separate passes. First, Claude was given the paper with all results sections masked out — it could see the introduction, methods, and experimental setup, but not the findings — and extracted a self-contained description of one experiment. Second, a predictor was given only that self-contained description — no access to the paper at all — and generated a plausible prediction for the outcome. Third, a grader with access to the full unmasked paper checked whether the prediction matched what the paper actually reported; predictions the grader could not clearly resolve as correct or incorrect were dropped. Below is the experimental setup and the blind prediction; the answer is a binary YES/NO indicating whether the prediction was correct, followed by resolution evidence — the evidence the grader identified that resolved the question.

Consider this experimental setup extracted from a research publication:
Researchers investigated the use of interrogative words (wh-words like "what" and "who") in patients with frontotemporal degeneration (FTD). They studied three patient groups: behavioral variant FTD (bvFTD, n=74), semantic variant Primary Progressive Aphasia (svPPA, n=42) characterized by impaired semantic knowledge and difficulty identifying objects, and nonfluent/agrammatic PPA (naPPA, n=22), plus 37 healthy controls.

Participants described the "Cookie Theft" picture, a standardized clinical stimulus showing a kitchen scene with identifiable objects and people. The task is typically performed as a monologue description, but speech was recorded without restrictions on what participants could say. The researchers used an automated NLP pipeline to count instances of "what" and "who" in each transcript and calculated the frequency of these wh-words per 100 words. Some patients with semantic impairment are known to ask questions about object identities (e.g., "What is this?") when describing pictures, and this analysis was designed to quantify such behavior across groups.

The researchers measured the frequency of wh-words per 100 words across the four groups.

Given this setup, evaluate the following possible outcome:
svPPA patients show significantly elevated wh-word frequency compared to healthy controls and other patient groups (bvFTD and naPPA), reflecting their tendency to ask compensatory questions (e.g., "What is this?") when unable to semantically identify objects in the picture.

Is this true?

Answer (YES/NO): YES